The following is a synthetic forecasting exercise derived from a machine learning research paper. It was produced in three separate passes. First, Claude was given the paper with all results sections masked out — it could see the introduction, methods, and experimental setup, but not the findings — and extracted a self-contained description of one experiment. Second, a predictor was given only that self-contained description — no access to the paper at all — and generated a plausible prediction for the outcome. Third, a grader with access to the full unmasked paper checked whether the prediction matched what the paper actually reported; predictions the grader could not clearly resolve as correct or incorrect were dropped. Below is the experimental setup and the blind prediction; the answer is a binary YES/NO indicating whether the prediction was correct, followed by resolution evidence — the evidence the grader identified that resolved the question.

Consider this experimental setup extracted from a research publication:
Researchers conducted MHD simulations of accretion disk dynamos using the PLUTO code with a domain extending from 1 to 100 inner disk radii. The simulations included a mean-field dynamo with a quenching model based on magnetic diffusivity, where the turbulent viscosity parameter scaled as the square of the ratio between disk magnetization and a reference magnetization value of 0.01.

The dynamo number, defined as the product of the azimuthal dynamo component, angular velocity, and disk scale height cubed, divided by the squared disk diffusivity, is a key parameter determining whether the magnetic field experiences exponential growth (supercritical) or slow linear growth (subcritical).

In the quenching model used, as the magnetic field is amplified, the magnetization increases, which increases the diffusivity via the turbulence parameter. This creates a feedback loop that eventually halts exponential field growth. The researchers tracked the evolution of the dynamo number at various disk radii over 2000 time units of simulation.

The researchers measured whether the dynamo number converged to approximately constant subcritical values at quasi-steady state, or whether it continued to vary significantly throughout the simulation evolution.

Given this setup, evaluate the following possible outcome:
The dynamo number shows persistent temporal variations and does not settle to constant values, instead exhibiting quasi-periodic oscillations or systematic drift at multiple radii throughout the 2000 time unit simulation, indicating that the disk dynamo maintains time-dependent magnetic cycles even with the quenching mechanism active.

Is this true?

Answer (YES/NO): NO